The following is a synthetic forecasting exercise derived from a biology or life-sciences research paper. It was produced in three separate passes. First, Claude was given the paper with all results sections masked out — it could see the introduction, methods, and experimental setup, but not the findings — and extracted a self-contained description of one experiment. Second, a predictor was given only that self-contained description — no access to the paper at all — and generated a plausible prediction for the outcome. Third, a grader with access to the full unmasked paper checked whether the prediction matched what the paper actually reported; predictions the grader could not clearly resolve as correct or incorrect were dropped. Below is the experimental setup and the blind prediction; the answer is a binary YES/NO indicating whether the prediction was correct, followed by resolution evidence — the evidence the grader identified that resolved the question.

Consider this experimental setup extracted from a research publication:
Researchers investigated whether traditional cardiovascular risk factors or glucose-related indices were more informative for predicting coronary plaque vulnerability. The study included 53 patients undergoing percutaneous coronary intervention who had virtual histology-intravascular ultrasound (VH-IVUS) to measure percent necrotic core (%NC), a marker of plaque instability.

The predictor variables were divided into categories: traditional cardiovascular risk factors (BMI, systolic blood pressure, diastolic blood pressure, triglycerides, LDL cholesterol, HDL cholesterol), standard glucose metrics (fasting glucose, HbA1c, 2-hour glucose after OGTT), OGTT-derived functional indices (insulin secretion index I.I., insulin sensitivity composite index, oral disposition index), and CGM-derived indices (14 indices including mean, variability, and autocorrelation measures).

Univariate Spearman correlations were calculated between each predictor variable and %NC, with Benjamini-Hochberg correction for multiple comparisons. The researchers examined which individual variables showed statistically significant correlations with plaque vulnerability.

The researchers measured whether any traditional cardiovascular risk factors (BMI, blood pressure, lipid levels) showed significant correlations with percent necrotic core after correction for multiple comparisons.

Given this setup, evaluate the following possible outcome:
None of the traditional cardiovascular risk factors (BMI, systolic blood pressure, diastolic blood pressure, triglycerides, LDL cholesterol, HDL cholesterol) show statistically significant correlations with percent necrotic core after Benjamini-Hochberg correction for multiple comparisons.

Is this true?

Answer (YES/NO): YES